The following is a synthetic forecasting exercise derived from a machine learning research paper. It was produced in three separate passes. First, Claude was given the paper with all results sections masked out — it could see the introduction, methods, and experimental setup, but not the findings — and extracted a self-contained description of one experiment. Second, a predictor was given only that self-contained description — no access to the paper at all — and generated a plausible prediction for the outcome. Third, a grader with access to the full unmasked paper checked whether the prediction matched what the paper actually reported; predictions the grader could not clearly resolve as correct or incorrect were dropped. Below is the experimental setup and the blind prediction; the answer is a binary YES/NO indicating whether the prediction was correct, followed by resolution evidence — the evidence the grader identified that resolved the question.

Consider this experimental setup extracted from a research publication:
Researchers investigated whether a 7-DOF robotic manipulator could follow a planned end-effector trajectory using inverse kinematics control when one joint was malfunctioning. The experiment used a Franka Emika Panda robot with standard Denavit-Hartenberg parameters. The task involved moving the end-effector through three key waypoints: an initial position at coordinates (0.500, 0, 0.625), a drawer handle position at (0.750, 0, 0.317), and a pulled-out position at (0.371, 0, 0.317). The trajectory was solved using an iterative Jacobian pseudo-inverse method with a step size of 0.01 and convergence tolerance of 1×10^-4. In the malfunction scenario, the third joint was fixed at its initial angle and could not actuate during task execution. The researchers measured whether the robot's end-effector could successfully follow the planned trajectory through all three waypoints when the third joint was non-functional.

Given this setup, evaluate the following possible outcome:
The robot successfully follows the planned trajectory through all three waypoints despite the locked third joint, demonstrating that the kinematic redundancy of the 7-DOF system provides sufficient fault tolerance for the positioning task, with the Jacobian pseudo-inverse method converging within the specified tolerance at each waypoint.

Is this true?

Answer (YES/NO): NO